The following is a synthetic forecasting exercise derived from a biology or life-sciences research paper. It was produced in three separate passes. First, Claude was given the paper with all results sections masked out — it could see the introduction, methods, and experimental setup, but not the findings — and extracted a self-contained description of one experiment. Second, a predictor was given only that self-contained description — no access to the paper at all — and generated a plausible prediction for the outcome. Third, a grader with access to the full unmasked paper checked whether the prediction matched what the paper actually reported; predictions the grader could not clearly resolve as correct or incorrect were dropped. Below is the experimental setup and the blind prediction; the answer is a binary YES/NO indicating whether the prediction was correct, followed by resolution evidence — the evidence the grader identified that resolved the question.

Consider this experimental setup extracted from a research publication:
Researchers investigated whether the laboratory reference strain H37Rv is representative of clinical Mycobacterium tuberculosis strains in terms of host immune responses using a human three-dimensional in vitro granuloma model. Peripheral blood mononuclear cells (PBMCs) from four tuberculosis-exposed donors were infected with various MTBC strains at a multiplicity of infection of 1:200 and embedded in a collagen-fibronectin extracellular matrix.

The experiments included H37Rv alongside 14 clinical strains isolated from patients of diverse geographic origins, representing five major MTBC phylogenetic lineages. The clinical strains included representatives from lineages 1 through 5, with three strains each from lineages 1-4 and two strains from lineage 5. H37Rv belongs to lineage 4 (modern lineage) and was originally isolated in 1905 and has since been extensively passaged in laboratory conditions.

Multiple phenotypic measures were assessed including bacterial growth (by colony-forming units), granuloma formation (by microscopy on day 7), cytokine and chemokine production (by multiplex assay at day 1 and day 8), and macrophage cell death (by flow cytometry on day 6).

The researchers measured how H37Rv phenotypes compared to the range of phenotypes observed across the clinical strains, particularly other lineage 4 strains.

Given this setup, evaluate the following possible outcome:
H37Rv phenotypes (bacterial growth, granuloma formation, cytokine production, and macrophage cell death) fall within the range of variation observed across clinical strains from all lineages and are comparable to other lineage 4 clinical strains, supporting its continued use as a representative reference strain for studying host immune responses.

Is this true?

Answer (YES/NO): NO